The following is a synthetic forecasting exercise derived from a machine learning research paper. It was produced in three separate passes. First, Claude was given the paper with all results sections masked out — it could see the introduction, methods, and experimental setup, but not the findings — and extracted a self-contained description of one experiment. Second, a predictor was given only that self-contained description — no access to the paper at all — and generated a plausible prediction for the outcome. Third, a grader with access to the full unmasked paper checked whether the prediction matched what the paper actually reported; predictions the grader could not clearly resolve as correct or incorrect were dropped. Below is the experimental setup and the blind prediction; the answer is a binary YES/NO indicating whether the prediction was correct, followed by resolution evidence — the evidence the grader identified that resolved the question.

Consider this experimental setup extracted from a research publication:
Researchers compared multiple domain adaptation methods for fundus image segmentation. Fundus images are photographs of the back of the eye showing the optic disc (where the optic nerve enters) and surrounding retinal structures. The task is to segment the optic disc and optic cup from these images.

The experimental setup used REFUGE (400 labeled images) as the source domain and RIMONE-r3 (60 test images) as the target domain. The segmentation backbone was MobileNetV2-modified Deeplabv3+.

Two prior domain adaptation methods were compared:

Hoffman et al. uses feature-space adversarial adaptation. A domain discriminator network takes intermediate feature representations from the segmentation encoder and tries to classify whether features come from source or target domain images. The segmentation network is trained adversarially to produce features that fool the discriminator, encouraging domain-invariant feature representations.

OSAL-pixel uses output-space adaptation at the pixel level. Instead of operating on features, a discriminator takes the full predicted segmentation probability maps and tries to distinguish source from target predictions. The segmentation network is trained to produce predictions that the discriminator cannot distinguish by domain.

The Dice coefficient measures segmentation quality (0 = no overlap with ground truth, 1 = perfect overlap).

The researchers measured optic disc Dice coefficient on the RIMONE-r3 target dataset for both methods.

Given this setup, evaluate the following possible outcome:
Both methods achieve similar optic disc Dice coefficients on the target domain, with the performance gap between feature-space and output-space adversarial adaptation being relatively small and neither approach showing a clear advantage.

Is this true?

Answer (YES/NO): YES